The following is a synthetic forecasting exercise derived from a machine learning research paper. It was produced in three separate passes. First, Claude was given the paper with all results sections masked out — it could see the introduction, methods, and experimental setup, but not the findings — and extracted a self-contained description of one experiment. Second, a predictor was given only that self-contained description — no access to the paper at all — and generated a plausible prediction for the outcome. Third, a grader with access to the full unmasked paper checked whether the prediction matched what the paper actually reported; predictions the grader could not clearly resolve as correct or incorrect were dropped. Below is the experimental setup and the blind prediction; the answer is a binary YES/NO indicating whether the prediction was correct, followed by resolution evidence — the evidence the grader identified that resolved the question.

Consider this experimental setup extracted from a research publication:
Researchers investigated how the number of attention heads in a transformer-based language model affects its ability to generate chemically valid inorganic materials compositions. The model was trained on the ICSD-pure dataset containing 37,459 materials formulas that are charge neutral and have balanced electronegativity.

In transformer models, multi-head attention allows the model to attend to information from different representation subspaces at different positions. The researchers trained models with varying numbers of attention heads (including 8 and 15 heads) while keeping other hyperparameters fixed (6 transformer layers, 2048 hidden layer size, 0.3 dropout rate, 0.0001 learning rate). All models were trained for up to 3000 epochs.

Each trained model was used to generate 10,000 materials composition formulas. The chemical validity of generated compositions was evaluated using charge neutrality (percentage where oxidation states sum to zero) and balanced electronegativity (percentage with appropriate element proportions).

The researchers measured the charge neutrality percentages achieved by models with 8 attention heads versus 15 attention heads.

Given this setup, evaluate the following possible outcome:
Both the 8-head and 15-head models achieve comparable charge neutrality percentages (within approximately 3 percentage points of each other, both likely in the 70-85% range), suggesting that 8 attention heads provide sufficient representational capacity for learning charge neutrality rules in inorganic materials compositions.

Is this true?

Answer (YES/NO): NO